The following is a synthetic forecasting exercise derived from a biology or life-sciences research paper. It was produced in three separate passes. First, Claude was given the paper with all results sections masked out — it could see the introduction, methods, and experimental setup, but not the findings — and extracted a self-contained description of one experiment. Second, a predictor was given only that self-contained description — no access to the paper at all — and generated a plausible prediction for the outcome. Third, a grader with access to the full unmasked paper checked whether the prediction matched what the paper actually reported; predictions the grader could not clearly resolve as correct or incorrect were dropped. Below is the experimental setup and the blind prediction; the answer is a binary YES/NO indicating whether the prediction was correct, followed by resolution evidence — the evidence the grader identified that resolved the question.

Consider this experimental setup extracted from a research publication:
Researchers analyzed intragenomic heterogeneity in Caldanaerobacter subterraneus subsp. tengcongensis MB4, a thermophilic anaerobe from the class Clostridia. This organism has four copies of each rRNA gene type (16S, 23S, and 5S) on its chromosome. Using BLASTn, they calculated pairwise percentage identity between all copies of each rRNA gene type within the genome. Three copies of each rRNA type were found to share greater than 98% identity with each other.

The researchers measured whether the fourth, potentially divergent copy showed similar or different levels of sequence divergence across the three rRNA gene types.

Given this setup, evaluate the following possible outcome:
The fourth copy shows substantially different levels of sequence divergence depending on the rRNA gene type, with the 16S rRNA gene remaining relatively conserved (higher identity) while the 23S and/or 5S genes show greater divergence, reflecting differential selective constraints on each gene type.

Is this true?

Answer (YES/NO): NO